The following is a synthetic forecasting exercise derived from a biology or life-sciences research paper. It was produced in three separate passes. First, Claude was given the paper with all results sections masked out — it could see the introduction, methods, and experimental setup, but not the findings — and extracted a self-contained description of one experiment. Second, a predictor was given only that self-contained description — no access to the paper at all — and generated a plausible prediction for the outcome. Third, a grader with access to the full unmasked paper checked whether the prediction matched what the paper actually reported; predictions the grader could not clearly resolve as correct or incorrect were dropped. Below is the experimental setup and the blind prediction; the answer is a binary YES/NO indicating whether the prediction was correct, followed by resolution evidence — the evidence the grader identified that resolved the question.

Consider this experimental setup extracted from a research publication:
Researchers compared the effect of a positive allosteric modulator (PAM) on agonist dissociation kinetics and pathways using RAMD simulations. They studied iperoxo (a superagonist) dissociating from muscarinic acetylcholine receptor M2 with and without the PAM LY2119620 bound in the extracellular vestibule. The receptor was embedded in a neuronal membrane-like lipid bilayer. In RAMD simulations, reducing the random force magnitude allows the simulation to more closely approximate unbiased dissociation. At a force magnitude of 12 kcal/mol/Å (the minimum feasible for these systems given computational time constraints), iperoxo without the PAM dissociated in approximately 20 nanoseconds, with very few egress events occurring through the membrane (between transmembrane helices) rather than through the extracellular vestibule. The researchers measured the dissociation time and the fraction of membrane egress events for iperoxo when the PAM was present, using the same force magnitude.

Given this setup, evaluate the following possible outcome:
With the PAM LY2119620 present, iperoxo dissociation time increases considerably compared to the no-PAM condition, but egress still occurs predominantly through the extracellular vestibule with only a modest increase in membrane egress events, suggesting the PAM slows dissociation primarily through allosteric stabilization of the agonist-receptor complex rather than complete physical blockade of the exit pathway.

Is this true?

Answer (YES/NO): NO